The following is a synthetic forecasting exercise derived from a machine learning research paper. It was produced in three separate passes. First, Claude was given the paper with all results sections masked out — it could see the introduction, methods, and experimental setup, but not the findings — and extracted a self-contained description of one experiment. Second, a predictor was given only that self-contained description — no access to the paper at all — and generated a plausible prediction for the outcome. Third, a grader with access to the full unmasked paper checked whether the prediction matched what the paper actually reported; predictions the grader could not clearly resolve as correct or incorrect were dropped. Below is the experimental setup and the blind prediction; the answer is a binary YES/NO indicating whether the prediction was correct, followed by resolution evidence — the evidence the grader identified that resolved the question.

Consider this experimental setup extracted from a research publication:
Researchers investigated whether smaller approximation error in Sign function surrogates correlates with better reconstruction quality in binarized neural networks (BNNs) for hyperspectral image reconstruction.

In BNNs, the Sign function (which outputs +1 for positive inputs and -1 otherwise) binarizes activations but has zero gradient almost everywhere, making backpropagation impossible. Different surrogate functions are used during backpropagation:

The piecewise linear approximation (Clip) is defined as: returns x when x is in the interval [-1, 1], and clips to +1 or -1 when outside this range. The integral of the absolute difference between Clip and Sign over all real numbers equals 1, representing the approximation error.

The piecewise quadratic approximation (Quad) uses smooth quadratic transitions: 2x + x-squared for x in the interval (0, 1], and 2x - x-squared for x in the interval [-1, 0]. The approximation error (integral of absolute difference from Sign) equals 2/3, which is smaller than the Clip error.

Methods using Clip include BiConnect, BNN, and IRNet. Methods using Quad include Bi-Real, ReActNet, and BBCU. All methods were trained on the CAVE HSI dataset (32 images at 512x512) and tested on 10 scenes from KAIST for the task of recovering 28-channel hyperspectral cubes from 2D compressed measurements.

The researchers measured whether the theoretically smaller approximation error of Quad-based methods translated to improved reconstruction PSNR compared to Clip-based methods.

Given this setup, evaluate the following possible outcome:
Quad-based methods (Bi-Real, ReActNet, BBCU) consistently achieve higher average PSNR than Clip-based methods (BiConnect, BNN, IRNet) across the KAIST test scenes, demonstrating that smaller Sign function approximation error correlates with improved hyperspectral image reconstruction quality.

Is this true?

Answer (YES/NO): NO